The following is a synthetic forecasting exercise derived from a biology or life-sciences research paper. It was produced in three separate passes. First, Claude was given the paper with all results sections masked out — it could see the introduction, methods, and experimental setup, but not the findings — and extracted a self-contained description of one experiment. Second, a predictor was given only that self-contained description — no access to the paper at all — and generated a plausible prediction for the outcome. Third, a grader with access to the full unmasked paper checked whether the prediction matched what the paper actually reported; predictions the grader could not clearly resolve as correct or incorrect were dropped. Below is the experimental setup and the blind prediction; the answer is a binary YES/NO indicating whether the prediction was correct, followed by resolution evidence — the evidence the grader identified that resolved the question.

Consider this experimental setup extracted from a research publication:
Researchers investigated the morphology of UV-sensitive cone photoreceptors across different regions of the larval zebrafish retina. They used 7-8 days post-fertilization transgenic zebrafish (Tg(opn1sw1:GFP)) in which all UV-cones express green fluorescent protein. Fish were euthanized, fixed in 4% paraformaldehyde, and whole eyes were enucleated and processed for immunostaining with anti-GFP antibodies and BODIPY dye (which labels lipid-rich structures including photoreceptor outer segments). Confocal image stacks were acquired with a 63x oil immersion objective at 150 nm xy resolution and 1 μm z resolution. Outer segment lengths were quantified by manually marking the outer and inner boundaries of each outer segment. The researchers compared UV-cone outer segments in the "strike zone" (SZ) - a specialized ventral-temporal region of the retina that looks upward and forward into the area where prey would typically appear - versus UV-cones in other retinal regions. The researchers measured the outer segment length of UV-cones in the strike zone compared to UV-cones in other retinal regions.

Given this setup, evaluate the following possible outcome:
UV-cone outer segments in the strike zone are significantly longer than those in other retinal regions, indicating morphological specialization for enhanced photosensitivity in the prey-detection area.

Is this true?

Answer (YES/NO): YES